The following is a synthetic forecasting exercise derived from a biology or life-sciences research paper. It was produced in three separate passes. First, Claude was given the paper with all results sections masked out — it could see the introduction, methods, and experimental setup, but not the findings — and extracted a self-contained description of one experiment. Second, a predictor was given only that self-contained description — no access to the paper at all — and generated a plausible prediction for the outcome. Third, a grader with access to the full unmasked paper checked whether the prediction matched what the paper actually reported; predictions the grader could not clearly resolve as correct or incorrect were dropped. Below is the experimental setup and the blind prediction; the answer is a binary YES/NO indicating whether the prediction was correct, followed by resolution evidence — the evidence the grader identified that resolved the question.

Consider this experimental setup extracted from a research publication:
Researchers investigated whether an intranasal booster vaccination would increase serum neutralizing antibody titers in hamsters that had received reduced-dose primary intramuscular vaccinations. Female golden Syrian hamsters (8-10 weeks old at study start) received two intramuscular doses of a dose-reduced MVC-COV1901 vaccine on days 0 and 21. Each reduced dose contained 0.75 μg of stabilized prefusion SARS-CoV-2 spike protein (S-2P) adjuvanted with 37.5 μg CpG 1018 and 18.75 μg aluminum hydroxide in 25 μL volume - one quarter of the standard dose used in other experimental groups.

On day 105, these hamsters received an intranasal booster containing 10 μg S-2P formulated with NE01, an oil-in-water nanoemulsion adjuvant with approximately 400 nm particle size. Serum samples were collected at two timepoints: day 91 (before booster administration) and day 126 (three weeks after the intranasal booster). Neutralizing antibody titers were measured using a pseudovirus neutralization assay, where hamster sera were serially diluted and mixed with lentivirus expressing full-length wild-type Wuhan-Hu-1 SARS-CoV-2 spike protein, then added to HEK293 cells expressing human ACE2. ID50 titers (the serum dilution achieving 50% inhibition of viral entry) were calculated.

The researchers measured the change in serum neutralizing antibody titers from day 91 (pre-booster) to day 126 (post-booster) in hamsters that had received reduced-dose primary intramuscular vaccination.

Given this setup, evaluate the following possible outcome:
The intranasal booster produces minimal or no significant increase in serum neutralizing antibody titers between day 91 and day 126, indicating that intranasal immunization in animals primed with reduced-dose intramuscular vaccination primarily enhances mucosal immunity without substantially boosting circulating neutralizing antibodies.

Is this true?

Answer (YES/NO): NO